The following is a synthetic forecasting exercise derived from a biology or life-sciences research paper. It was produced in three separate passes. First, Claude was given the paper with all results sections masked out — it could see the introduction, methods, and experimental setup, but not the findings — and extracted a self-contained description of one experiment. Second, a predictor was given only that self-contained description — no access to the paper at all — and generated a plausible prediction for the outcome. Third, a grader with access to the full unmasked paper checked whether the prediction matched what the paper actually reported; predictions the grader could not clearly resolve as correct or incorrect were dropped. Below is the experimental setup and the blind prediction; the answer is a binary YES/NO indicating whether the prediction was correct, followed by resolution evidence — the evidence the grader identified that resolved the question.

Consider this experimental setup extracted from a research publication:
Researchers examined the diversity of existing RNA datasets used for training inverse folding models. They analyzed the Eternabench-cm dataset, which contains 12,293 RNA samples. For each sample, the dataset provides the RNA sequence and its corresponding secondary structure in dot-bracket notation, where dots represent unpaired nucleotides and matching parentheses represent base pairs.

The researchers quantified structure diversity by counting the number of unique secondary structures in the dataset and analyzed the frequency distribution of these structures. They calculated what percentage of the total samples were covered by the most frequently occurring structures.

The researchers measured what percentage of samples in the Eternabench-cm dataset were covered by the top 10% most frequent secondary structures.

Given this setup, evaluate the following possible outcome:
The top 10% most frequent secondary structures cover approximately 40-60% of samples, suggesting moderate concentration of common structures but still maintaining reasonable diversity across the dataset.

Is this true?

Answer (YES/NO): NO